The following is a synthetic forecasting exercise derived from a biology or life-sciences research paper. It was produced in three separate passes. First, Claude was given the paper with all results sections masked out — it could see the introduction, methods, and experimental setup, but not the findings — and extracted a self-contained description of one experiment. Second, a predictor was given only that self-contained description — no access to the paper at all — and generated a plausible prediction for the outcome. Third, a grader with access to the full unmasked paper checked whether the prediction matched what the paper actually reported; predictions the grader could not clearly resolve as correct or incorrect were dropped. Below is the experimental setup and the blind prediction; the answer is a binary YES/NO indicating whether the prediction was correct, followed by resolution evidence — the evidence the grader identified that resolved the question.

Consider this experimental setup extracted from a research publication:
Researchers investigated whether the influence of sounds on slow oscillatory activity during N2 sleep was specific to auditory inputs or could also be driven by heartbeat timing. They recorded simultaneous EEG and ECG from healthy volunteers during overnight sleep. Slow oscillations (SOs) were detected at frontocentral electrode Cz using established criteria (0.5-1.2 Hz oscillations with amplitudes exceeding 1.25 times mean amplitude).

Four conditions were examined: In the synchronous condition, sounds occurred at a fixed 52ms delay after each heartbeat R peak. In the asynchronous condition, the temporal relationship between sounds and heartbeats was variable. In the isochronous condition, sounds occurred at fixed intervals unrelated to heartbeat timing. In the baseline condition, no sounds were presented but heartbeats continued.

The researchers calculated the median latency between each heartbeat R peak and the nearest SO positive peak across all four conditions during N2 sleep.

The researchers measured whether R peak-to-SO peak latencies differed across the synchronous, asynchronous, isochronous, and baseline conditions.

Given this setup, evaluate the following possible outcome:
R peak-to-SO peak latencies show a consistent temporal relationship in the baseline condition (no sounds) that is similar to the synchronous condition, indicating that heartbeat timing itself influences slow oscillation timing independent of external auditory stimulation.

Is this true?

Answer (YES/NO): NO